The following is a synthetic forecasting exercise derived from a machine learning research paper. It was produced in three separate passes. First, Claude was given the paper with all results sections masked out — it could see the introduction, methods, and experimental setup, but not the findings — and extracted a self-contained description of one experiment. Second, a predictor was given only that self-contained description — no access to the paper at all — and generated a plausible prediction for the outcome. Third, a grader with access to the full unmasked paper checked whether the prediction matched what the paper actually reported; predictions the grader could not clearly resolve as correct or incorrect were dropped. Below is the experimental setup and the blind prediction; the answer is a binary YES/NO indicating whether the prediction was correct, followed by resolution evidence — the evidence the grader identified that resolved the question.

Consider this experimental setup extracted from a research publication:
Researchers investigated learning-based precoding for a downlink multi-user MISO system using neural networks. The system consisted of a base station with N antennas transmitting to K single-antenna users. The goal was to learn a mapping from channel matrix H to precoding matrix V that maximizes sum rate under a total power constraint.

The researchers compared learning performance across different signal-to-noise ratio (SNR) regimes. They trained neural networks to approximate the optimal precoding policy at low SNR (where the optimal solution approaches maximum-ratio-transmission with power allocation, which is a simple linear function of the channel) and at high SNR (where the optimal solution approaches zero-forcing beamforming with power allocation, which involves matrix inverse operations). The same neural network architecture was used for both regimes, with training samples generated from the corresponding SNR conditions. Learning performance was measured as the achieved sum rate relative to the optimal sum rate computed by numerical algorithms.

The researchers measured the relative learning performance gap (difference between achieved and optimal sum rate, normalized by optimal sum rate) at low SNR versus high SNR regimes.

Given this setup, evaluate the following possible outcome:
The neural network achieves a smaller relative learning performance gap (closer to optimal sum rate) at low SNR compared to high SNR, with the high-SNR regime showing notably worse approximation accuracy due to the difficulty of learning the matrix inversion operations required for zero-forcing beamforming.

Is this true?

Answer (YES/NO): YES